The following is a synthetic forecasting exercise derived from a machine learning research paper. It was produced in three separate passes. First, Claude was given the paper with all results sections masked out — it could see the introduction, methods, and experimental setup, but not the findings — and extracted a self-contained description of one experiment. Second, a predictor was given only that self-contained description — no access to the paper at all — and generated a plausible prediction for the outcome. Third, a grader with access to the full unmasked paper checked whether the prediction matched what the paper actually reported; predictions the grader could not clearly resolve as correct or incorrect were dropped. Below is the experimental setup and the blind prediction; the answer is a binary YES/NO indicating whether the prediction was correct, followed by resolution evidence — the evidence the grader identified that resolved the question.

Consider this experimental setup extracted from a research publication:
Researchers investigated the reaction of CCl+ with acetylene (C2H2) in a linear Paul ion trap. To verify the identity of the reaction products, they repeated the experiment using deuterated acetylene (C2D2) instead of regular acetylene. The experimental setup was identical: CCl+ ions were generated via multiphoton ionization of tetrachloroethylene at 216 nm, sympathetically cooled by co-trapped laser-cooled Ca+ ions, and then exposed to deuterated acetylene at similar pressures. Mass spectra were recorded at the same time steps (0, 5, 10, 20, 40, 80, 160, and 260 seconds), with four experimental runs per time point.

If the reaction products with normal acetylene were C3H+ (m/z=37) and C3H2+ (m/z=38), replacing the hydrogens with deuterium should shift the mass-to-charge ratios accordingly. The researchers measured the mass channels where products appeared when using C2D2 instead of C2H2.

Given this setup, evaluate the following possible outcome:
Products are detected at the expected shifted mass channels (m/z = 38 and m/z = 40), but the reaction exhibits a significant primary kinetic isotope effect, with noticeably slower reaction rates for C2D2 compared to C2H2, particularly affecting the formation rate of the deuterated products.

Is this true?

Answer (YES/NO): NO